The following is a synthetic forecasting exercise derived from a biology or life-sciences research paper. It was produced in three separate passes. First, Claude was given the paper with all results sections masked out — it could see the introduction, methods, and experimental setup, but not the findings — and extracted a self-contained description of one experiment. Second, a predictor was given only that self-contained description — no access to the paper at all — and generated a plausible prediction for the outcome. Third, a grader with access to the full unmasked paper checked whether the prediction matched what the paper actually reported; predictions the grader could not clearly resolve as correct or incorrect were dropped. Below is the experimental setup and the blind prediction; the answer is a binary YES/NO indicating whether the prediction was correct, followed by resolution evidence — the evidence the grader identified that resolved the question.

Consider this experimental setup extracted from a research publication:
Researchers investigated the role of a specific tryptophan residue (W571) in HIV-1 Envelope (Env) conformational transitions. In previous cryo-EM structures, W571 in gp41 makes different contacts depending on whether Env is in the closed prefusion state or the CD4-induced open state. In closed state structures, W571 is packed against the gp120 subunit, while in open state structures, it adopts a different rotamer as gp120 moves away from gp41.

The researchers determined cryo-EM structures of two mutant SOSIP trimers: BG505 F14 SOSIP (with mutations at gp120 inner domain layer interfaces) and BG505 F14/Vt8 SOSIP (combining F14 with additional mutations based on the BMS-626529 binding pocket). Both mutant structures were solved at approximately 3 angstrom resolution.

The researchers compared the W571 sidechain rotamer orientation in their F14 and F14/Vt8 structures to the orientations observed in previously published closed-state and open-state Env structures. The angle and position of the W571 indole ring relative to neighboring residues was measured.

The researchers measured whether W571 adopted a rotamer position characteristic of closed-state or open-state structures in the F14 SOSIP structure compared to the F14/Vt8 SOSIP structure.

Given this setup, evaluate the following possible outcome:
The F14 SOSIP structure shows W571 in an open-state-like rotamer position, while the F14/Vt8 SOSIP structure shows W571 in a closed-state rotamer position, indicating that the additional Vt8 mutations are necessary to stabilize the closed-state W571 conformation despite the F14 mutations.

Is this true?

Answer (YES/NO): NO